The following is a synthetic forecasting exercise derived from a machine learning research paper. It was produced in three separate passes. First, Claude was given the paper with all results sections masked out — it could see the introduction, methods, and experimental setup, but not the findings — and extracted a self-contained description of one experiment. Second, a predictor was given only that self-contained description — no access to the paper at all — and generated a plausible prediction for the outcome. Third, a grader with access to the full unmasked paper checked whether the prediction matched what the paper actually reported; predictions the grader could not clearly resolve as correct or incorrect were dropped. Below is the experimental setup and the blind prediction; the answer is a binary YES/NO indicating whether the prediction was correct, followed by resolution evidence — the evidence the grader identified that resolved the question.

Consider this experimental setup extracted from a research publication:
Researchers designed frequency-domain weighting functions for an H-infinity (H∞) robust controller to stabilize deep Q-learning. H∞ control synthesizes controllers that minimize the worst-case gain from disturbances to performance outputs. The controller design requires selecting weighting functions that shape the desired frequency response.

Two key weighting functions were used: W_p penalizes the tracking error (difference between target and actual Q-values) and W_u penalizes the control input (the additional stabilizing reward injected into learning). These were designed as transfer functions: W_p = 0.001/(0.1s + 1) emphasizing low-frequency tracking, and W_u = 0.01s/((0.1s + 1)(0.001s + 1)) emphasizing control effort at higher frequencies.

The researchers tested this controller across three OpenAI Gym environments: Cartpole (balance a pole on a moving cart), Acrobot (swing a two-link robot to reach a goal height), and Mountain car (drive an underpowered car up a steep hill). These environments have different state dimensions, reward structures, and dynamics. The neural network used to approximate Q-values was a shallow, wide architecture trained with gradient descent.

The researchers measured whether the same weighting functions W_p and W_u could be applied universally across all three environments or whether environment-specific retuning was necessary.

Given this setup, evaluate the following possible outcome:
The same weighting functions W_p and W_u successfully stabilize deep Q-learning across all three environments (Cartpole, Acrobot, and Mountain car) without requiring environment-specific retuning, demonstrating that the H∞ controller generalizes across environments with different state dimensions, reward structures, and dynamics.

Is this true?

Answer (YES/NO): YES